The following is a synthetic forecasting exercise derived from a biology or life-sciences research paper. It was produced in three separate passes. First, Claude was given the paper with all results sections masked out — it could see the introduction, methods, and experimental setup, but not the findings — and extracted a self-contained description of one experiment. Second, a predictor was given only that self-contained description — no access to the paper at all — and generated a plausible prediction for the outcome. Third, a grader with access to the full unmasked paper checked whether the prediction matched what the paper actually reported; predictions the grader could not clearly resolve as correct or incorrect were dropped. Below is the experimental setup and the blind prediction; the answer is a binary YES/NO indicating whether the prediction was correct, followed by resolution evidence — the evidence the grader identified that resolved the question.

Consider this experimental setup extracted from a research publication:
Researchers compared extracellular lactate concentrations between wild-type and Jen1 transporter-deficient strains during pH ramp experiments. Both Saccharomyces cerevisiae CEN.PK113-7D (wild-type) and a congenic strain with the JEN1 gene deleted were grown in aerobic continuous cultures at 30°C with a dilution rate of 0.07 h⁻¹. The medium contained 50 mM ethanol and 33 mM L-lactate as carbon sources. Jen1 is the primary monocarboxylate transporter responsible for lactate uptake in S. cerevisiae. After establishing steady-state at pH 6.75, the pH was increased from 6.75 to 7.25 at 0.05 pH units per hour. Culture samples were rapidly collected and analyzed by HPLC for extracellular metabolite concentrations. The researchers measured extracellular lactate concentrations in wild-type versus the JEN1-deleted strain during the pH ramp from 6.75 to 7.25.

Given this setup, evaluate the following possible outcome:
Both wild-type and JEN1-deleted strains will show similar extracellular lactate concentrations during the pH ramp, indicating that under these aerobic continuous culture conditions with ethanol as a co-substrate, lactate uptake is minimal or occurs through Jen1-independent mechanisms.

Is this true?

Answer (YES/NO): NO